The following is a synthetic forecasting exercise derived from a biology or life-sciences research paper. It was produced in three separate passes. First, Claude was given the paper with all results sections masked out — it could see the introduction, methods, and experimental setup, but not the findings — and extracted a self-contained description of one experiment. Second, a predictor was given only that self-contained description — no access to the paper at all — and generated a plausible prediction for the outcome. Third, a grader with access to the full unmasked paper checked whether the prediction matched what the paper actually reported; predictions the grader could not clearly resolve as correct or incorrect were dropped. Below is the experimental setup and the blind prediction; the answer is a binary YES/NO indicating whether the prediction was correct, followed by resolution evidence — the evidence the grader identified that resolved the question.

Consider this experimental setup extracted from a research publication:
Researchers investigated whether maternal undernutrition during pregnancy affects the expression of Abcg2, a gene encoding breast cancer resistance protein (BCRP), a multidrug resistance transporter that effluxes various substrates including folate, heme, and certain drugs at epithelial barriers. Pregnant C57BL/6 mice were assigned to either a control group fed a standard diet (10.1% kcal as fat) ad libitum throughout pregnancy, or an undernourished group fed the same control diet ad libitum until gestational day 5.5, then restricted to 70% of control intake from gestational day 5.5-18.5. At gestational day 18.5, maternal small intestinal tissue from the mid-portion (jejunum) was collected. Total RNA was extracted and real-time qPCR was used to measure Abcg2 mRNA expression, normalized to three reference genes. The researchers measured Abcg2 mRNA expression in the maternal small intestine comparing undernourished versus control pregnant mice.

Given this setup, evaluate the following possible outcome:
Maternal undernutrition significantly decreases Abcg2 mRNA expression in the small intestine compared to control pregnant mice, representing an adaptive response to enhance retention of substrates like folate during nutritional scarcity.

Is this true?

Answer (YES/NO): YES